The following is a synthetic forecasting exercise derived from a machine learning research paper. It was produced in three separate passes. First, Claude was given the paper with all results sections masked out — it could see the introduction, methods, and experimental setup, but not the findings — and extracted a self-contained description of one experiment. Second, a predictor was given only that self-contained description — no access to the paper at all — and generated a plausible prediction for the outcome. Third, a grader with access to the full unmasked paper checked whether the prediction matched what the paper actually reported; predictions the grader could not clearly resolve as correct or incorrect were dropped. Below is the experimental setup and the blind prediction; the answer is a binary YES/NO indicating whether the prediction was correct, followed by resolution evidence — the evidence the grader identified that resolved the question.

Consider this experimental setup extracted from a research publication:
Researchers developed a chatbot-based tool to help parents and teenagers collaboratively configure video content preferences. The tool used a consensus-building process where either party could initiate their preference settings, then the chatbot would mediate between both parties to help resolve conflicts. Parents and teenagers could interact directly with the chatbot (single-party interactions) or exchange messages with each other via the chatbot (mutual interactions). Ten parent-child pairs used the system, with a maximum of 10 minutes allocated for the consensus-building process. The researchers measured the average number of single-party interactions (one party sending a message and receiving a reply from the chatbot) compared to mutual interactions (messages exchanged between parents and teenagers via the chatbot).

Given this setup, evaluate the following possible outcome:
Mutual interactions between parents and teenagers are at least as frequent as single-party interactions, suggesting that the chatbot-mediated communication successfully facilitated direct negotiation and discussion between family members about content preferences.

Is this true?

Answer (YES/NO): NO